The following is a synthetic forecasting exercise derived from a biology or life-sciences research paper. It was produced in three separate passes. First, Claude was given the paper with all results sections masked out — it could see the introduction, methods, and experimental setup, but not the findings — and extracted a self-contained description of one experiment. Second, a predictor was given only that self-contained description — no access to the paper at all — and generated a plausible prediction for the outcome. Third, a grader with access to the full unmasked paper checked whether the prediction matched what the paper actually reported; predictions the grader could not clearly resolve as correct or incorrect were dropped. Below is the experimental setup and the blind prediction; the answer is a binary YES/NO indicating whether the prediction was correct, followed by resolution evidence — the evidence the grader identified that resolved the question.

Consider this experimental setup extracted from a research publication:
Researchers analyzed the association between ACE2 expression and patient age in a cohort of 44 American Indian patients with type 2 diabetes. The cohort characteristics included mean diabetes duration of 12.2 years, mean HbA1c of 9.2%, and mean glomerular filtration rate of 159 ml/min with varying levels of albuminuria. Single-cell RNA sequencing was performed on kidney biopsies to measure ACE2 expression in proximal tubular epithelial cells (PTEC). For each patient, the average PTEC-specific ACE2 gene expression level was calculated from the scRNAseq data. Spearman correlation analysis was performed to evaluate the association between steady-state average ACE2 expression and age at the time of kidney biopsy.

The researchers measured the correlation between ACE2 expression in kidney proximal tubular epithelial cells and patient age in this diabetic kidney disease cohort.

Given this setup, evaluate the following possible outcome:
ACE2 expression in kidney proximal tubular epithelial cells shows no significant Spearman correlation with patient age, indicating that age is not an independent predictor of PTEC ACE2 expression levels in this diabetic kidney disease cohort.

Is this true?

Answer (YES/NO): YES